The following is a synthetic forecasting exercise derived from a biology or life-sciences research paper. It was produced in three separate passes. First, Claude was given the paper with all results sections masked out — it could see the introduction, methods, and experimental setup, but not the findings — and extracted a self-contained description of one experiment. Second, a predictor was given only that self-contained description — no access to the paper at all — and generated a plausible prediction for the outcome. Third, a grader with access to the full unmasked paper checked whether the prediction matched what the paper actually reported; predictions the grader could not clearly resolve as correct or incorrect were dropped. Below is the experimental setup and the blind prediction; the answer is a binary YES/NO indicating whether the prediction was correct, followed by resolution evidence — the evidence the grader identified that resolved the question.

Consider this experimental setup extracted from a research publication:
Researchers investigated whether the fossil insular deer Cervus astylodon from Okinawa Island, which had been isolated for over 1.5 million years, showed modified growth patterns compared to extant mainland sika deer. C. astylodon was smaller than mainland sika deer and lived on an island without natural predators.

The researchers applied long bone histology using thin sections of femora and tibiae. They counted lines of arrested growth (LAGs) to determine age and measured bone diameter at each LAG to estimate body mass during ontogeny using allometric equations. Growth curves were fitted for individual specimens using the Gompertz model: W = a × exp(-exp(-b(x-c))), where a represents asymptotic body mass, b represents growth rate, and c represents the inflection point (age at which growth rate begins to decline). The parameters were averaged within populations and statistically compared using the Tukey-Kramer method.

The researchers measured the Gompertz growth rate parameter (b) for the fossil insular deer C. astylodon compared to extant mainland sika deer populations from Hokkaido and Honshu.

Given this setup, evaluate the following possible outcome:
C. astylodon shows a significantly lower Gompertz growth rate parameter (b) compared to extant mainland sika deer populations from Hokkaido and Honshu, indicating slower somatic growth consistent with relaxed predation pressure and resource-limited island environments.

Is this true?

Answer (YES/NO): NO